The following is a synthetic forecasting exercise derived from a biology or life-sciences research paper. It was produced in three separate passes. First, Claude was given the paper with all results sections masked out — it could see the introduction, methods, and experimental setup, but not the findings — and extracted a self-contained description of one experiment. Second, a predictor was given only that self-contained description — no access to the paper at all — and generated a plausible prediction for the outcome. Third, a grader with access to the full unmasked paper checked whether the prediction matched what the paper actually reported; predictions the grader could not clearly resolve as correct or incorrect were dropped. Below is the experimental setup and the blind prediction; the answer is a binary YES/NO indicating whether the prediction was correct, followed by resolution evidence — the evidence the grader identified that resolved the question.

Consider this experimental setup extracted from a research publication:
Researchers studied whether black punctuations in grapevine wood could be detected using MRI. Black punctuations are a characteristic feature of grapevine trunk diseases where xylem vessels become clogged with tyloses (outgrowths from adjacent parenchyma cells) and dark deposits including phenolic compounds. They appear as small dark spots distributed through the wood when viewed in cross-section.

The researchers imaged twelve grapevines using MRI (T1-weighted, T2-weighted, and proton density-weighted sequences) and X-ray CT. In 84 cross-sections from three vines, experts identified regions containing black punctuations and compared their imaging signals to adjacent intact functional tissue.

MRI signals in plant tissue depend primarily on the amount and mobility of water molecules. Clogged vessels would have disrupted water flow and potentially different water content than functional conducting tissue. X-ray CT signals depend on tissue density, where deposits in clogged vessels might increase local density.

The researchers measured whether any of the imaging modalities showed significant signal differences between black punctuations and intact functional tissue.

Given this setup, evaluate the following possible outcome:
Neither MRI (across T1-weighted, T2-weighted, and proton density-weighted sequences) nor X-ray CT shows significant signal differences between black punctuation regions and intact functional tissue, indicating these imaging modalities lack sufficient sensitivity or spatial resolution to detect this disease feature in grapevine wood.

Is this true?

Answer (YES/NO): NO